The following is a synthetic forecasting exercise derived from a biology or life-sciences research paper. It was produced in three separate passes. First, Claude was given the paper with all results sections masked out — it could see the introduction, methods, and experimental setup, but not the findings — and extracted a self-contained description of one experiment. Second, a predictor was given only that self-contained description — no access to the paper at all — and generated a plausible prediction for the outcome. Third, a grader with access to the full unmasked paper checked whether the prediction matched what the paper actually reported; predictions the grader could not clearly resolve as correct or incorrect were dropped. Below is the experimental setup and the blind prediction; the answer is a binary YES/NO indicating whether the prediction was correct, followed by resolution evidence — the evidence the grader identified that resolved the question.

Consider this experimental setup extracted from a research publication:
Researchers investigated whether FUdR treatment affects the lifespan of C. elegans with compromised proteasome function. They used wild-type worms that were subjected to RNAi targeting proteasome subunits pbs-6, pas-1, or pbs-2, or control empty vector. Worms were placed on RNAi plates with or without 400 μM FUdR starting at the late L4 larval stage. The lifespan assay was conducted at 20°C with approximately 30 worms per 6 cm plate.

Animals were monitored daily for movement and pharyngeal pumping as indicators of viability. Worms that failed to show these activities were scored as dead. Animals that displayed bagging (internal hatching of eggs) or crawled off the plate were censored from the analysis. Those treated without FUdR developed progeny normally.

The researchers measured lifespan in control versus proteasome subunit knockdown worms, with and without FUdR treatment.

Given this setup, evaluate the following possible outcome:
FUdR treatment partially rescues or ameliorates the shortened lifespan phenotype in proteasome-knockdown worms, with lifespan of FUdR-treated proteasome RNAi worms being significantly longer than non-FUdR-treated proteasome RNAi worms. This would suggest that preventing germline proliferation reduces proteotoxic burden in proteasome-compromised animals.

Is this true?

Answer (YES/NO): YES